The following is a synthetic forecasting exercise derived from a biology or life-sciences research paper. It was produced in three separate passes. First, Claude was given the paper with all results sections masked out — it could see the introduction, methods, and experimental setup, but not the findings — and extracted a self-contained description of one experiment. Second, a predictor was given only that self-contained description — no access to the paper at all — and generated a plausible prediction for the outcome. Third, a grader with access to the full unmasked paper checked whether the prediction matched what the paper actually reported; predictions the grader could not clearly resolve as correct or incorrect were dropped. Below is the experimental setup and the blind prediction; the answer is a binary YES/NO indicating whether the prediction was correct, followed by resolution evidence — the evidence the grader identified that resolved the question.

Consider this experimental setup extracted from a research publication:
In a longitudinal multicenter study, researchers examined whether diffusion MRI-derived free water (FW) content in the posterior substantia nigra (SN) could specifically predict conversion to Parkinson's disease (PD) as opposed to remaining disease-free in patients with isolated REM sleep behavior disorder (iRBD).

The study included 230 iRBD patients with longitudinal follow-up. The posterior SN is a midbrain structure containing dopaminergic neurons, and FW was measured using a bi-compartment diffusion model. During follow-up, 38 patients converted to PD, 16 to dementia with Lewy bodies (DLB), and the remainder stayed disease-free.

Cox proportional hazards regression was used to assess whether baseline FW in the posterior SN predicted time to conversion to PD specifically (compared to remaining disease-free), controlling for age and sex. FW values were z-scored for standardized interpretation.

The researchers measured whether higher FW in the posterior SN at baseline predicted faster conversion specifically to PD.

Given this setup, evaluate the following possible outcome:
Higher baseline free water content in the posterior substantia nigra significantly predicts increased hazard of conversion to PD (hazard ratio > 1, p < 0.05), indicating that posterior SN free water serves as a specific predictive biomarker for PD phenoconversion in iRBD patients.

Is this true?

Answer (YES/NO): NO